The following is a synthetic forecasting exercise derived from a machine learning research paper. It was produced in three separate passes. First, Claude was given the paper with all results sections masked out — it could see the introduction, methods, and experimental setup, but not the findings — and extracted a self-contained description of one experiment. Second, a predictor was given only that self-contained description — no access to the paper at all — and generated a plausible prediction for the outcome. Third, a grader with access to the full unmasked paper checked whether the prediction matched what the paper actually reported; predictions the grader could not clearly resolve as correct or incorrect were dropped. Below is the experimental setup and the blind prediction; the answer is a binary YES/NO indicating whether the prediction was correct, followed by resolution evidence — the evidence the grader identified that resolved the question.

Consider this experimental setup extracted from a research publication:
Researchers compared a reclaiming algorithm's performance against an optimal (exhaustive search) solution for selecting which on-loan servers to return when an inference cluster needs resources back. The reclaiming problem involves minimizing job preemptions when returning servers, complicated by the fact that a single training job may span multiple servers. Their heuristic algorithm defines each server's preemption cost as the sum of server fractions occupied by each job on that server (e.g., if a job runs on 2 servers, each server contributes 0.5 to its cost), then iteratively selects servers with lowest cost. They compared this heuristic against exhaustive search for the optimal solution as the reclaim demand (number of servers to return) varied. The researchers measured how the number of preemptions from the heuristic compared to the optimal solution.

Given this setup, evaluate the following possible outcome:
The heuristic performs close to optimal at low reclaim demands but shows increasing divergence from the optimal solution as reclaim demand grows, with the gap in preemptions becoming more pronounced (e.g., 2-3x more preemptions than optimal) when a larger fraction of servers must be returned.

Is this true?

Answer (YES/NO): NO